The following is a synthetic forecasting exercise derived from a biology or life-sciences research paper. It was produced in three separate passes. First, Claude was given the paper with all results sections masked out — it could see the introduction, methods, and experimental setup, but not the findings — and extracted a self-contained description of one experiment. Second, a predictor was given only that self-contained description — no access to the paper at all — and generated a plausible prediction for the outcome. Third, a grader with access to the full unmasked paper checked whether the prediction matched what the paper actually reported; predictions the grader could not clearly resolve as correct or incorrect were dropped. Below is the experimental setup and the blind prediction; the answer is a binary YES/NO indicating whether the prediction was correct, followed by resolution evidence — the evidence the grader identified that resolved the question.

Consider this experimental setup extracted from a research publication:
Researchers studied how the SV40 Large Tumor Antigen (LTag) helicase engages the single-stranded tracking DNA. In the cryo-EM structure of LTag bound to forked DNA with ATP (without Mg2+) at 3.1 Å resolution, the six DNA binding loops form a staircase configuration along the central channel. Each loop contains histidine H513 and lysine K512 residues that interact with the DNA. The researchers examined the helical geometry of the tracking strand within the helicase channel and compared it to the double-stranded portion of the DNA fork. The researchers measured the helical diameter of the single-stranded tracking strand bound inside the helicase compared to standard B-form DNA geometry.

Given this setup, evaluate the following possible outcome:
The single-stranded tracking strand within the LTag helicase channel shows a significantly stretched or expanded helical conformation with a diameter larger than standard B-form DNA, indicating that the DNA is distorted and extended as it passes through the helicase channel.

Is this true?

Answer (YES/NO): NO